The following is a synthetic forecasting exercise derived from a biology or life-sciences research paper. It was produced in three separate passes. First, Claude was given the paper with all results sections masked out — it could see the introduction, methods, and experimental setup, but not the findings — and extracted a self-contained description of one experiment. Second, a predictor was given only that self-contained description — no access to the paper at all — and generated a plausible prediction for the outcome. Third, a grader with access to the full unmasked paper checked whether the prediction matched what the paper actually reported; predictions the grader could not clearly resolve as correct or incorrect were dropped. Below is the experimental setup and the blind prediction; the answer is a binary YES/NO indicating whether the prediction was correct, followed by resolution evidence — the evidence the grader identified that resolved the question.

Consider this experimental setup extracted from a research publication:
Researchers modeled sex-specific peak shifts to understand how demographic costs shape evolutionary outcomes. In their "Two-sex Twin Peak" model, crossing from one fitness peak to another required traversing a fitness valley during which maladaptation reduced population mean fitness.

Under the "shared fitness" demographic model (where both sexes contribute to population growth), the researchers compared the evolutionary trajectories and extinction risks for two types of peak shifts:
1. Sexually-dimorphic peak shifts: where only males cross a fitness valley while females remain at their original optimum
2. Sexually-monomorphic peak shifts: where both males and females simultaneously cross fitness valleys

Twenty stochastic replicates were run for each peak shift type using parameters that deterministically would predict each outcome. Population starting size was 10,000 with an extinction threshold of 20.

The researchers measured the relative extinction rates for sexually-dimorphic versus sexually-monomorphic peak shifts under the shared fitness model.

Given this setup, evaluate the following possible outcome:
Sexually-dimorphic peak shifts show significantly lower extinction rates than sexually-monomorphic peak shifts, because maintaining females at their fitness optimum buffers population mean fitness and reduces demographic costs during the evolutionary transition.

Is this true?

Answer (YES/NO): YES